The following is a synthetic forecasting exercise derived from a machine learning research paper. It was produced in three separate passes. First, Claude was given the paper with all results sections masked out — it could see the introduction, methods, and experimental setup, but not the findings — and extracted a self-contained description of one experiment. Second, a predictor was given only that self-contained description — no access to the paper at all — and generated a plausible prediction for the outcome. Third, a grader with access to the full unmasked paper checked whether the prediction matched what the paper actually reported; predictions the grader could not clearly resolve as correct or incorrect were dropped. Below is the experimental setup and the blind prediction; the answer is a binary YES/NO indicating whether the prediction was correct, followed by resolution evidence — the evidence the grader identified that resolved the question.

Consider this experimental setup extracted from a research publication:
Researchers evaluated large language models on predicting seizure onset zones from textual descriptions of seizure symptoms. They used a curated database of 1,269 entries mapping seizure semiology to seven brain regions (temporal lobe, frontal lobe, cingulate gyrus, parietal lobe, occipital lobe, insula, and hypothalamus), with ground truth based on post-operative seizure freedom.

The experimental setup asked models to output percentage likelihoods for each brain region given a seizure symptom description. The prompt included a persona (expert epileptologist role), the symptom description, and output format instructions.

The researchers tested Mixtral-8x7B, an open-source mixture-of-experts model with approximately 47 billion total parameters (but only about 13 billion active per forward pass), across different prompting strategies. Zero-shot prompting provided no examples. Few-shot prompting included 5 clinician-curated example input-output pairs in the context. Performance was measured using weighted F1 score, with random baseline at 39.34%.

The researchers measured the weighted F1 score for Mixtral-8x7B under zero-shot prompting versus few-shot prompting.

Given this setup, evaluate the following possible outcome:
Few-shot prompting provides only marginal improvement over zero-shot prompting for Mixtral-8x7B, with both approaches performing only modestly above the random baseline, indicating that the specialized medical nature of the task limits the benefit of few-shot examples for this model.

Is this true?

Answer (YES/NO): NO